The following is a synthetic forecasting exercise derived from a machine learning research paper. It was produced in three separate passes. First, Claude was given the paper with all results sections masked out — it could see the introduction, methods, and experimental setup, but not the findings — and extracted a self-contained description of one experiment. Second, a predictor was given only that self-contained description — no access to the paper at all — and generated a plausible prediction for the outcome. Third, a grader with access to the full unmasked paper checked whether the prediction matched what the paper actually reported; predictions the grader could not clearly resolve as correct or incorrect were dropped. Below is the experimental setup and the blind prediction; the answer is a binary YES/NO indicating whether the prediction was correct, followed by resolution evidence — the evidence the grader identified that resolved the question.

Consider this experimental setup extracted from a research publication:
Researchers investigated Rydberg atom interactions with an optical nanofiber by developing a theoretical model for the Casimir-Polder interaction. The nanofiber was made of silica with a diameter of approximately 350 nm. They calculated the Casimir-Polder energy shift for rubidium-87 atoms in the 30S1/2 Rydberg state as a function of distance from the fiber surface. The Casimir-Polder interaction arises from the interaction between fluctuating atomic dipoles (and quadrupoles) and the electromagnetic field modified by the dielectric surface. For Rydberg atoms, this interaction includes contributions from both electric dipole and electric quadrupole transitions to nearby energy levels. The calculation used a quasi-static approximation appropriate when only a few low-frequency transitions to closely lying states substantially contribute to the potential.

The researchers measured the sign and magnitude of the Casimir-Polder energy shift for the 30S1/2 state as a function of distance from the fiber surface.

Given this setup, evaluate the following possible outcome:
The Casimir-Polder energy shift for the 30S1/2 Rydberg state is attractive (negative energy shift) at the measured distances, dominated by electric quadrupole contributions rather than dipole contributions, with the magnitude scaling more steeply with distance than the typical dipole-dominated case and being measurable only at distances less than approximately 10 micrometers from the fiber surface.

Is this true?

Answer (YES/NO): NO